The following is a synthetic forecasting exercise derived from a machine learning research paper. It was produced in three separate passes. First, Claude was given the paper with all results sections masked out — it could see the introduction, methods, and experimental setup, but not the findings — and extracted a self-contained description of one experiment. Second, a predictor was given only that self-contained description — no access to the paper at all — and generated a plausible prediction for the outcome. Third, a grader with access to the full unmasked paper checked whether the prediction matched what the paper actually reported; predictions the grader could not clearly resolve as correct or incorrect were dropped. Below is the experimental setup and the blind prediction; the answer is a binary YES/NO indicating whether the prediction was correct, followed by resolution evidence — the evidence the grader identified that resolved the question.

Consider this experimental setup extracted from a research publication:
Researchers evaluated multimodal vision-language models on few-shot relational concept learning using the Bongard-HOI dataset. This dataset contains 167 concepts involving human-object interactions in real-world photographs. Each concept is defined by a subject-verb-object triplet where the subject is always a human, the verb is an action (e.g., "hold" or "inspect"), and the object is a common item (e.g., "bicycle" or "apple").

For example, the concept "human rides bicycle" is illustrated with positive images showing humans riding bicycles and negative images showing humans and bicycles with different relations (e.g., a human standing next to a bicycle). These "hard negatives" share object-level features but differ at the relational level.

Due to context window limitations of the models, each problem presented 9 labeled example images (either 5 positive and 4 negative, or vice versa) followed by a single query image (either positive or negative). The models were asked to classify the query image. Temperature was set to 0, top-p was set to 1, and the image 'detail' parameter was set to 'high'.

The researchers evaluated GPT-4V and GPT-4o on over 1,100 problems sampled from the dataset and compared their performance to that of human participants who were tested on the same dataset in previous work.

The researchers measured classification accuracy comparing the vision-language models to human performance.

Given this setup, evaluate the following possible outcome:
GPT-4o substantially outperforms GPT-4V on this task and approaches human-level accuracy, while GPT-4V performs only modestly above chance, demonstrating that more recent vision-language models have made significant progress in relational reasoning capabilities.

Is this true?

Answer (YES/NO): NO